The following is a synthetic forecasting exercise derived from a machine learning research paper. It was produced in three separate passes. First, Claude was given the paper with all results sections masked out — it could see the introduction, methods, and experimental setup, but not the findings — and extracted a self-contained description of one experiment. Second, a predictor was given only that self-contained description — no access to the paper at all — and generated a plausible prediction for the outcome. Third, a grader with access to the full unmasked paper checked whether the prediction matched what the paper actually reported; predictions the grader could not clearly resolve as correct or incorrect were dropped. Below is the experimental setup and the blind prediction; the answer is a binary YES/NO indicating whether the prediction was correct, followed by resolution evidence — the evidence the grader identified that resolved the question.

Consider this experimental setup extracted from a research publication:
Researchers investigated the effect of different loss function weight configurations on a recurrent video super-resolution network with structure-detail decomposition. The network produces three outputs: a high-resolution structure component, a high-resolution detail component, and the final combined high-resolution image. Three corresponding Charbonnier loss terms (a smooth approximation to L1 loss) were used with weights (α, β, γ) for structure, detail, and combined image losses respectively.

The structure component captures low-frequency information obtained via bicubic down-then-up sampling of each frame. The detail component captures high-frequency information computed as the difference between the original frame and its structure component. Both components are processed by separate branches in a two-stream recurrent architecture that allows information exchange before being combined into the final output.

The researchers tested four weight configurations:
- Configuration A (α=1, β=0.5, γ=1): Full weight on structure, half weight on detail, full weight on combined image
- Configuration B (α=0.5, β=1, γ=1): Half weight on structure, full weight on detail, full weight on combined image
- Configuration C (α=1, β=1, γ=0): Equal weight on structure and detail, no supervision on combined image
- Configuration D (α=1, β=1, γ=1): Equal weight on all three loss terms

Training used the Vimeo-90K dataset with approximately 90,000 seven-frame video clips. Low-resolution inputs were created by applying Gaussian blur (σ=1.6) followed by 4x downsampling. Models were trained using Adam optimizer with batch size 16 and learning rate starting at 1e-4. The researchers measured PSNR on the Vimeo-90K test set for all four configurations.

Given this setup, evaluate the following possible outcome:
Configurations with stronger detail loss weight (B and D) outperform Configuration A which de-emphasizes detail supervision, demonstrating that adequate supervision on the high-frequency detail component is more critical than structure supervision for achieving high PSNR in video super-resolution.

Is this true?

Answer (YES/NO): YES